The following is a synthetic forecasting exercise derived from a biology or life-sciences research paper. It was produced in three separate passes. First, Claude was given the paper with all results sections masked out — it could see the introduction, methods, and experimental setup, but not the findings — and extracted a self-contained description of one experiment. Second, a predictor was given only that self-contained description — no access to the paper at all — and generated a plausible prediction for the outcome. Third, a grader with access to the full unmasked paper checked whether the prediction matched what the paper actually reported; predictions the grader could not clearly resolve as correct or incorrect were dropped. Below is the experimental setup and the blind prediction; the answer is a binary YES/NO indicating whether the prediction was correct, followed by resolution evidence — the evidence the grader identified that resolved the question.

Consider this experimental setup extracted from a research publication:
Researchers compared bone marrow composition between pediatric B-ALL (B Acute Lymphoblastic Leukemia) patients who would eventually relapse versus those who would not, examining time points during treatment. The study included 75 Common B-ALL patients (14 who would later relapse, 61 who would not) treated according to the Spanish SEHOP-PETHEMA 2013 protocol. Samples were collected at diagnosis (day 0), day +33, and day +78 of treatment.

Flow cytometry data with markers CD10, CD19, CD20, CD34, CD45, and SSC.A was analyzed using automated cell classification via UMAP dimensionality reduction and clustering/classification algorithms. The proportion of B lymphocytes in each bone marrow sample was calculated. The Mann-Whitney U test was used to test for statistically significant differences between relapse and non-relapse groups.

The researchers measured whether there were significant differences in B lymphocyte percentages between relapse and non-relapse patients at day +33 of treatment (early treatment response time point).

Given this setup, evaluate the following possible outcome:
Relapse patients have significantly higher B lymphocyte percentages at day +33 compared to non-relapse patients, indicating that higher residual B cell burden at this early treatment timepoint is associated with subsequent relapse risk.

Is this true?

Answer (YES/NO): NO